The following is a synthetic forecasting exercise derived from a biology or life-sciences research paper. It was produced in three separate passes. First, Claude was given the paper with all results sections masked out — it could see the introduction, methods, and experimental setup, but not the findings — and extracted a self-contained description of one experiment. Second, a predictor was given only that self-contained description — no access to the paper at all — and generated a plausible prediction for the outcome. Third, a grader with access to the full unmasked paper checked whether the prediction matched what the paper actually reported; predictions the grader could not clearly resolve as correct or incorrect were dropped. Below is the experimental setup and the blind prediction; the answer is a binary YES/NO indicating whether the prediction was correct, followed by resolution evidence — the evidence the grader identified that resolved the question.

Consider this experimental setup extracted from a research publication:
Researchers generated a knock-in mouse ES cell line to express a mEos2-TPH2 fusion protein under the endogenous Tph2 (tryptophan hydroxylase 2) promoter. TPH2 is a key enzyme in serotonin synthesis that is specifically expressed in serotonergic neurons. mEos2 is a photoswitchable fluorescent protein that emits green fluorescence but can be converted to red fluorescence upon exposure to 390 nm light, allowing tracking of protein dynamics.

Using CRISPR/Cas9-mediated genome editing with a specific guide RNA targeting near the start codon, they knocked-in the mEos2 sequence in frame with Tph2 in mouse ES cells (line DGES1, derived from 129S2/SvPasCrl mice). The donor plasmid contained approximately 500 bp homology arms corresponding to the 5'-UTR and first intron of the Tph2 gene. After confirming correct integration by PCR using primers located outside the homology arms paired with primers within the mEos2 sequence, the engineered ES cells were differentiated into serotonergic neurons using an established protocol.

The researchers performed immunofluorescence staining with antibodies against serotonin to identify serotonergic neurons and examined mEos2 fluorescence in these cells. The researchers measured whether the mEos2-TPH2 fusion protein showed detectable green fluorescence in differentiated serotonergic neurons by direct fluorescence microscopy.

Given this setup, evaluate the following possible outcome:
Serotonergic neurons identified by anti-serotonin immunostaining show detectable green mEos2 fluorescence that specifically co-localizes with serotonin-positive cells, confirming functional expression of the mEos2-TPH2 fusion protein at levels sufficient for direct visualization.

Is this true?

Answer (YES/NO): NO